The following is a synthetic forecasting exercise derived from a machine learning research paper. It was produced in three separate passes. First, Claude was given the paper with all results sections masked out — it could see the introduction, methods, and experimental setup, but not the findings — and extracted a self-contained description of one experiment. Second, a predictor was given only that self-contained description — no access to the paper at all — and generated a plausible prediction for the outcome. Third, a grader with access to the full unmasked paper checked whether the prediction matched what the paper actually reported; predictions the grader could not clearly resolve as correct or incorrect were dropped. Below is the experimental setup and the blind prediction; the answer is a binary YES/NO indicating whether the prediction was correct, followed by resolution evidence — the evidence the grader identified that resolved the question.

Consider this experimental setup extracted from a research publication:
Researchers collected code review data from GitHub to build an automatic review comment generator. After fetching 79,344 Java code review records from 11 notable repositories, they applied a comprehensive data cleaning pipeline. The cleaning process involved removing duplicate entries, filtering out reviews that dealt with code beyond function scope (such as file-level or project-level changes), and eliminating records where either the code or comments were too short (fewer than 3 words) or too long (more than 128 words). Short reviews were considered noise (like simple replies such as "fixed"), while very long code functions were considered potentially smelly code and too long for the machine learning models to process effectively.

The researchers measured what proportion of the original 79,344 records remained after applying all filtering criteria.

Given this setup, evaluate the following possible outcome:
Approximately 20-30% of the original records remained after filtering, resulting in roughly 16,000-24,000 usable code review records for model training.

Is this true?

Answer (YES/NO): NO